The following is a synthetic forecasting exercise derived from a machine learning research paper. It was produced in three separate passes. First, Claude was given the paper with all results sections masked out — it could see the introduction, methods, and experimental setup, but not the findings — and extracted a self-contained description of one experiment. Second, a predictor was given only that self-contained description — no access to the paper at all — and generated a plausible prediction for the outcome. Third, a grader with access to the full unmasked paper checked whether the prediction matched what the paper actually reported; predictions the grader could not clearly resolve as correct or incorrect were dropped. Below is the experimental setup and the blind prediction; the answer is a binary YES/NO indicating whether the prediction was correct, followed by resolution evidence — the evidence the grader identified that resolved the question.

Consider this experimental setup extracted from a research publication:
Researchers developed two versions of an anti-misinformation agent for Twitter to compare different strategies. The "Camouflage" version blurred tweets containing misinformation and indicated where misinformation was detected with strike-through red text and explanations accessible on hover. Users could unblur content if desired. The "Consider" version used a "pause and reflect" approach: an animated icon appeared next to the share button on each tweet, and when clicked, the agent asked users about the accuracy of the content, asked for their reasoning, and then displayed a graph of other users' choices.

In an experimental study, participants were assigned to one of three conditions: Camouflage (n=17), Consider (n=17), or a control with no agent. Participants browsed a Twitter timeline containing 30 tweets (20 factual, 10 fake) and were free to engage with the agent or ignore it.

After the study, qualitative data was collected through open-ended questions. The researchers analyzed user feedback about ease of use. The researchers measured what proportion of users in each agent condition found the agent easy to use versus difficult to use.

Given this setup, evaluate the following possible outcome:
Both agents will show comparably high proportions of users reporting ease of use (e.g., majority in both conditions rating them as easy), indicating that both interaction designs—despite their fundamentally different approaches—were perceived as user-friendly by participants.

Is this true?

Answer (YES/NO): NO